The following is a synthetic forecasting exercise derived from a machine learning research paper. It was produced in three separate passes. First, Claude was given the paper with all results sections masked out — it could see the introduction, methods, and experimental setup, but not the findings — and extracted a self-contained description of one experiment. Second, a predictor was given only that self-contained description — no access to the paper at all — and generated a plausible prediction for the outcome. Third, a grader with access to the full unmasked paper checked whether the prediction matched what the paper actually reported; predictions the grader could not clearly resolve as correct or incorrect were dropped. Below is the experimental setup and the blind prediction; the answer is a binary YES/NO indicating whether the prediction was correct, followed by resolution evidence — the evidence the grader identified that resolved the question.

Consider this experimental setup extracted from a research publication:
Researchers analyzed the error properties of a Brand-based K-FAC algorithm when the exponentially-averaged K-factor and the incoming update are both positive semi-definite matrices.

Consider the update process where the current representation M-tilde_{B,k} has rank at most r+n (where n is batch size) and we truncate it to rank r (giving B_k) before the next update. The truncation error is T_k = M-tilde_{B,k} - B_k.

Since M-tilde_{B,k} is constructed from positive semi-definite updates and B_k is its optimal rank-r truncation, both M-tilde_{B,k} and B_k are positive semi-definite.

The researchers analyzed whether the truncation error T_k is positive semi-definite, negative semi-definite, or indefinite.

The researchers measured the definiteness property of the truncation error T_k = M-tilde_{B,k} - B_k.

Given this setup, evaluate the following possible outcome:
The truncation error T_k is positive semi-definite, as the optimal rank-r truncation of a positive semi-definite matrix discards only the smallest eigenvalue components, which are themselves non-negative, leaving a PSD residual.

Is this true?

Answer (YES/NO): YES